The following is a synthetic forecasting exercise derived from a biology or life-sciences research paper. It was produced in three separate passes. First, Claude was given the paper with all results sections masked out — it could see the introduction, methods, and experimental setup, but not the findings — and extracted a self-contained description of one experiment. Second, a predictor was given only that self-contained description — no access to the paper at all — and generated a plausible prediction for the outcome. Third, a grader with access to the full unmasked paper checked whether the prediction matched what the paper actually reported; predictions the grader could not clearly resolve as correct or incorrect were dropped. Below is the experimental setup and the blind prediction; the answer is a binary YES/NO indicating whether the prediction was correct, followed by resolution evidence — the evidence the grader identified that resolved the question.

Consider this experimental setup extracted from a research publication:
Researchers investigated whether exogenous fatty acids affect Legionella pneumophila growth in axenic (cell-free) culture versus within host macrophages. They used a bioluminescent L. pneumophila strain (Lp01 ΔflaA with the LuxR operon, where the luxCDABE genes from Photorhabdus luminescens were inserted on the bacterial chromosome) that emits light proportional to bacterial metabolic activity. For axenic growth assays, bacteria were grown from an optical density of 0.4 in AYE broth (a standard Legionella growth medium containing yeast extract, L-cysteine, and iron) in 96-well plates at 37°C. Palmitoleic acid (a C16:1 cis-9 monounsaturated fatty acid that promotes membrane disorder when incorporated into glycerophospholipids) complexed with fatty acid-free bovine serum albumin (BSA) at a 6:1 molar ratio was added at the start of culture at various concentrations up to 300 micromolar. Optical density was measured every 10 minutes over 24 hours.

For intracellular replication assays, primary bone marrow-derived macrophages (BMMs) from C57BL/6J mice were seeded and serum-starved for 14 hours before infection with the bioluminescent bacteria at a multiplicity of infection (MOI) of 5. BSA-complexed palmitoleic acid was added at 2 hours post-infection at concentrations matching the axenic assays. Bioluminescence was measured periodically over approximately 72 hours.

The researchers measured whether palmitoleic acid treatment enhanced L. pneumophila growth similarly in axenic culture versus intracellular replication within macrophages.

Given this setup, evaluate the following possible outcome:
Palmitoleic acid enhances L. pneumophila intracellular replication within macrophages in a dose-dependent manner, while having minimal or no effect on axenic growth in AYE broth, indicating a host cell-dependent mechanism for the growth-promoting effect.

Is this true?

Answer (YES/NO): YES